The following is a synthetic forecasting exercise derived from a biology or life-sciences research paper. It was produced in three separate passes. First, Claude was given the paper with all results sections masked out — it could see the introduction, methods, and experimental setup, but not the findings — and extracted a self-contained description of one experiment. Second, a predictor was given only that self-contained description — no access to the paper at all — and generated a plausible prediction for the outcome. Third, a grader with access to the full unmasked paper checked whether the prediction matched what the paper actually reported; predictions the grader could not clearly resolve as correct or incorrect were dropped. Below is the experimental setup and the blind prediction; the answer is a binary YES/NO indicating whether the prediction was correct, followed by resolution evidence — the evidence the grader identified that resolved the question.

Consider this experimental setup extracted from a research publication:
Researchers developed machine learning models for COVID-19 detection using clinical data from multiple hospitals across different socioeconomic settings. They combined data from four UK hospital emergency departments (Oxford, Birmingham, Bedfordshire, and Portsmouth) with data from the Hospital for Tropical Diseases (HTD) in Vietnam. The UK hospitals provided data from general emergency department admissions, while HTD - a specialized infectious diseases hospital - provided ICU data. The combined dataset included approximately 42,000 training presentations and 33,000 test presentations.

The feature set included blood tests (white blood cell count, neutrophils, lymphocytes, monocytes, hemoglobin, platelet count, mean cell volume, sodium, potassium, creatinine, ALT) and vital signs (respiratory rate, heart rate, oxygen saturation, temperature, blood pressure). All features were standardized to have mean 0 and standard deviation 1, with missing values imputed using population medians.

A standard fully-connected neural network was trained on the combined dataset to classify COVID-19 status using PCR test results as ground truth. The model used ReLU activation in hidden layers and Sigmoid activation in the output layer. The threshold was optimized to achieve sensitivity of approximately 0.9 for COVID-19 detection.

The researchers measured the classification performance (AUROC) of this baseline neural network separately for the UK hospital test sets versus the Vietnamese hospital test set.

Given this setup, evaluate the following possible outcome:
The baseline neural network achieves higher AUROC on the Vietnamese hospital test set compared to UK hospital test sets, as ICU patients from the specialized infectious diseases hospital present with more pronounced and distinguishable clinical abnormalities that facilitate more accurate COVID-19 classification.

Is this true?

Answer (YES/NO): NO